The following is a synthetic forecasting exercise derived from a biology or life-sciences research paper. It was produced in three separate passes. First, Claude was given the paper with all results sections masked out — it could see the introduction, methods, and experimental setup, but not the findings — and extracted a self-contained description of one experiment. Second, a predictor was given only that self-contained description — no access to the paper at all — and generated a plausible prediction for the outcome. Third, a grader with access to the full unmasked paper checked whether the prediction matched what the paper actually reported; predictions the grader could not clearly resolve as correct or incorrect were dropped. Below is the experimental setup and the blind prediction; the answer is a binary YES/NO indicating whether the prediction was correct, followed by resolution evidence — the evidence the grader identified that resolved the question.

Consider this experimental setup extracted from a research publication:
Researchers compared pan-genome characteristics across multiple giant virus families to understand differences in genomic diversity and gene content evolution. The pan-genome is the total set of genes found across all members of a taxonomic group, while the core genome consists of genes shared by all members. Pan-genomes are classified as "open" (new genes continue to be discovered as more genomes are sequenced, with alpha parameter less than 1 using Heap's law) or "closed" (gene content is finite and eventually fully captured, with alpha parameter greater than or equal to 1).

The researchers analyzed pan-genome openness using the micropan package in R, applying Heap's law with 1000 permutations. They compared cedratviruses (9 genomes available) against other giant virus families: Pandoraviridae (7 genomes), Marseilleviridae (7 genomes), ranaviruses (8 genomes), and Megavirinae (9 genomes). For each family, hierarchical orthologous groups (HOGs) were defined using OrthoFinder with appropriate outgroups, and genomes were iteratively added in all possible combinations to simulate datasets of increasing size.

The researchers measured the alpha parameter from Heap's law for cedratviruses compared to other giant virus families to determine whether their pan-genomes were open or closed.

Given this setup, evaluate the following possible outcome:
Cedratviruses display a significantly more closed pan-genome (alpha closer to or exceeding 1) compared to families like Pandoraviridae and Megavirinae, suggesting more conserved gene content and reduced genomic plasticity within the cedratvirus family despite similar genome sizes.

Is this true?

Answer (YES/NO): YES